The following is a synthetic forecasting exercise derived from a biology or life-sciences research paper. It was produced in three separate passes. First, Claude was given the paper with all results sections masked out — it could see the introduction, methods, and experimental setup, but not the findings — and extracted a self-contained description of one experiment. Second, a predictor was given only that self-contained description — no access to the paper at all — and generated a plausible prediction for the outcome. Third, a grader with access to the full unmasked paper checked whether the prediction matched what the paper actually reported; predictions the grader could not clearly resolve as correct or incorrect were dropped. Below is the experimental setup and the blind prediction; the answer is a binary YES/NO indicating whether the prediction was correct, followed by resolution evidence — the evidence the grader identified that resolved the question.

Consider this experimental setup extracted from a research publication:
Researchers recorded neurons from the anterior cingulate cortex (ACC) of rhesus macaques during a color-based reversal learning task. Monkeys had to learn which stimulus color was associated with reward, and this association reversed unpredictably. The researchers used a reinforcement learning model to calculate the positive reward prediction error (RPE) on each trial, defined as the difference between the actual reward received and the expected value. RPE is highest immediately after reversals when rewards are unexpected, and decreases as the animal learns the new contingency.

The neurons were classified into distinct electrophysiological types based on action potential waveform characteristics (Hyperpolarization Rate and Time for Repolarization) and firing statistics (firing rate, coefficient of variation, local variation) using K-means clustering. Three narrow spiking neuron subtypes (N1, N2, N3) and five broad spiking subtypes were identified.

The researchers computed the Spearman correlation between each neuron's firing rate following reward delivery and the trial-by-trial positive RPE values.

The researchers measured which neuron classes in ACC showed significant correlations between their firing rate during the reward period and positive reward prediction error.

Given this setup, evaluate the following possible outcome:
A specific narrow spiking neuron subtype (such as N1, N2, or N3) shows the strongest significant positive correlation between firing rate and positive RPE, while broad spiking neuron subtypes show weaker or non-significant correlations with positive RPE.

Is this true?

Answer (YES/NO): YES